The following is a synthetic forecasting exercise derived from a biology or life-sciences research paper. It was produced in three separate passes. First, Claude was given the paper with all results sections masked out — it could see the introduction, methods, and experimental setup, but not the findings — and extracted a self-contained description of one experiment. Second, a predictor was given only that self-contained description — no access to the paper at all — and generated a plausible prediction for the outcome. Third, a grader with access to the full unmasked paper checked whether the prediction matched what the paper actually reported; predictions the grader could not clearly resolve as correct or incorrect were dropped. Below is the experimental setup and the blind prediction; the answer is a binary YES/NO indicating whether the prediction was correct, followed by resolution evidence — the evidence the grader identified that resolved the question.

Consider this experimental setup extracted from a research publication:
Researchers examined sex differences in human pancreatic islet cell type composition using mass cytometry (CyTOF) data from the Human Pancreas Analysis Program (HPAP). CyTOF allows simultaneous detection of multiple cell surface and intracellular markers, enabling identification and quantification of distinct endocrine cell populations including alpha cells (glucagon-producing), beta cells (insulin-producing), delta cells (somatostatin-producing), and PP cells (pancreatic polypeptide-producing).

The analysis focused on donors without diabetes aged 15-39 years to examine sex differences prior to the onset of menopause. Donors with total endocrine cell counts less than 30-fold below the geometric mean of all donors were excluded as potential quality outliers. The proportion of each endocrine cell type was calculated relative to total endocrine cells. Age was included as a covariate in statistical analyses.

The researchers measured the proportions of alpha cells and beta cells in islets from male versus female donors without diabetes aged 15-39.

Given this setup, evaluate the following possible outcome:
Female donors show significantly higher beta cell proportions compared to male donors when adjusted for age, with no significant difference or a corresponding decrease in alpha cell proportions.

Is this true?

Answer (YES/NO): NO